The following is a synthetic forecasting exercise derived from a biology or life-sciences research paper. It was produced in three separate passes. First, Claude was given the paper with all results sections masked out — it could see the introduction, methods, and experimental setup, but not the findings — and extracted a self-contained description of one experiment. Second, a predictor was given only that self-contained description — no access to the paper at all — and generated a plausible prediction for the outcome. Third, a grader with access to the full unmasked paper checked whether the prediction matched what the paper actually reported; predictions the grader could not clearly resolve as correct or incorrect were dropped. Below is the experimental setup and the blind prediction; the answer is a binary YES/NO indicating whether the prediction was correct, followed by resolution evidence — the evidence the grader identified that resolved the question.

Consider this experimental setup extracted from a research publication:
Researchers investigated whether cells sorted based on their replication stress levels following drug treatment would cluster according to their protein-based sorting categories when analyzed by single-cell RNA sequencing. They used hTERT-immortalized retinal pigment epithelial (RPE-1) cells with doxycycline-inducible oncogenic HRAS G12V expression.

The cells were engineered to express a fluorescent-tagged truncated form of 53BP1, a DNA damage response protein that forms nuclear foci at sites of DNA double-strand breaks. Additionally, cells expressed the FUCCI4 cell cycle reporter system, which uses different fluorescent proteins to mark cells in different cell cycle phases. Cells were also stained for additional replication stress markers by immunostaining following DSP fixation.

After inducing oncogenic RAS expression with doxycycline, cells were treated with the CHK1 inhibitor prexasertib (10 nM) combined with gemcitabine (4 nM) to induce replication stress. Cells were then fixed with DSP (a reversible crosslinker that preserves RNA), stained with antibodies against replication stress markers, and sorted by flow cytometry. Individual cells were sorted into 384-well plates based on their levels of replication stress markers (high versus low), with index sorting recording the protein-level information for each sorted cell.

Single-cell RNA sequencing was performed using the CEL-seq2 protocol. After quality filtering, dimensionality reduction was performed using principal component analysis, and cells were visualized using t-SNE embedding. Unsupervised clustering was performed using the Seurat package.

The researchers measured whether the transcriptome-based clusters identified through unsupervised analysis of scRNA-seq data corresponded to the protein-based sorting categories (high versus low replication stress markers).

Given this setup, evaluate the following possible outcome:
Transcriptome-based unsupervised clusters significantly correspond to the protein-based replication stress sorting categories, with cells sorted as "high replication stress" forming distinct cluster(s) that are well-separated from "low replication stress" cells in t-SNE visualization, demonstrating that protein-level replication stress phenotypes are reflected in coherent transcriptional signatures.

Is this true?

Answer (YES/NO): NO